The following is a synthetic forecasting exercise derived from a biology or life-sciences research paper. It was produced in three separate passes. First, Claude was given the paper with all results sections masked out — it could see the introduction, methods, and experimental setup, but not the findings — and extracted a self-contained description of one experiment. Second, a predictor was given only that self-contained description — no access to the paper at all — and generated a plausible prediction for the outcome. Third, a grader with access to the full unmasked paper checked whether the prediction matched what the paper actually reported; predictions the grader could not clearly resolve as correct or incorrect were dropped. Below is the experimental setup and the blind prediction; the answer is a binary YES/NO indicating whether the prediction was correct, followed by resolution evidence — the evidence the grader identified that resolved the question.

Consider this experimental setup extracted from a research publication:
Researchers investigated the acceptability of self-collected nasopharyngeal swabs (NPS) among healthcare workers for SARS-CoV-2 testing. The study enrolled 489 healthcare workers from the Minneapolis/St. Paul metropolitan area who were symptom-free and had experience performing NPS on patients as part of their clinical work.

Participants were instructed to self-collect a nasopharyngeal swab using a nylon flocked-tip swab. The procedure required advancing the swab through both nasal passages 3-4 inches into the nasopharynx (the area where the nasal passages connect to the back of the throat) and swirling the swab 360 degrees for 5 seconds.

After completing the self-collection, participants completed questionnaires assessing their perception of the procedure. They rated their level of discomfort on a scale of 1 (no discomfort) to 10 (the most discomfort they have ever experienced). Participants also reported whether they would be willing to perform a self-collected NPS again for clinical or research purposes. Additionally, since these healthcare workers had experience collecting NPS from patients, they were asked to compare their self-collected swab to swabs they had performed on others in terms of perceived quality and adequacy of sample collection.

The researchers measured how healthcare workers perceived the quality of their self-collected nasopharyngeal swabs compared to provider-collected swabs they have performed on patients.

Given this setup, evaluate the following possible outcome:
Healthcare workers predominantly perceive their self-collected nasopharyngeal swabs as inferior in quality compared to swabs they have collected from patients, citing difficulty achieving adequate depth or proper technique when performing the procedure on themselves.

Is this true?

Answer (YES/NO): NO